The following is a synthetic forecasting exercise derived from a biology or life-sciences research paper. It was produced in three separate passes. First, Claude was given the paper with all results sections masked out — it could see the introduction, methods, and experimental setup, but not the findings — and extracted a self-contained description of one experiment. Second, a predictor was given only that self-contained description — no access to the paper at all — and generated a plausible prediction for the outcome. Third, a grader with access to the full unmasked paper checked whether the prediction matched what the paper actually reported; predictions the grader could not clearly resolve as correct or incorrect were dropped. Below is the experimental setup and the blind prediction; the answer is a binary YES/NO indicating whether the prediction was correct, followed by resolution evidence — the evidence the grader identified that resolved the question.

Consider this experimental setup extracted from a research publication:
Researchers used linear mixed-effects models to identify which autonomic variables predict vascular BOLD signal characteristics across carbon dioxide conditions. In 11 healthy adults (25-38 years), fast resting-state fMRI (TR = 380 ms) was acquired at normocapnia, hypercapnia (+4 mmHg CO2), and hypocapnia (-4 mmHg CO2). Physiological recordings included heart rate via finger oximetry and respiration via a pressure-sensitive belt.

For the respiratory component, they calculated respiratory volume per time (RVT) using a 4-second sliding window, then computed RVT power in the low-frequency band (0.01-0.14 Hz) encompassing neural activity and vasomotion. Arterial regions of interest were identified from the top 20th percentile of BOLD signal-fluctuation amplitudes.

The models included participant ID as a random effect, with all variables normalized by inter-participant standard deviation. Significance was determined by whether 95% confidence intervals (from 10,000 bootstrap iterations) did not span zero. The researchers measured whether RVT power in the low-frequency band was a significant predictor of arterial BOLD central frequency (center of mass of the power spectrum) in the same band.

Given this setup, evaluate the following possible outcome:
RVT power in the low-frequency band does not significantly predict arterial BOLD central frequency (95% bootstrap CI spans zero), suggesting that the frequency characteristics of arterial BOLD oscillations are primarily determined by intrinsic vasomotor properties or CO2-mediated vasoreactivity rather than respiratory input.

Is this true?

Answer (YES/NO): YES